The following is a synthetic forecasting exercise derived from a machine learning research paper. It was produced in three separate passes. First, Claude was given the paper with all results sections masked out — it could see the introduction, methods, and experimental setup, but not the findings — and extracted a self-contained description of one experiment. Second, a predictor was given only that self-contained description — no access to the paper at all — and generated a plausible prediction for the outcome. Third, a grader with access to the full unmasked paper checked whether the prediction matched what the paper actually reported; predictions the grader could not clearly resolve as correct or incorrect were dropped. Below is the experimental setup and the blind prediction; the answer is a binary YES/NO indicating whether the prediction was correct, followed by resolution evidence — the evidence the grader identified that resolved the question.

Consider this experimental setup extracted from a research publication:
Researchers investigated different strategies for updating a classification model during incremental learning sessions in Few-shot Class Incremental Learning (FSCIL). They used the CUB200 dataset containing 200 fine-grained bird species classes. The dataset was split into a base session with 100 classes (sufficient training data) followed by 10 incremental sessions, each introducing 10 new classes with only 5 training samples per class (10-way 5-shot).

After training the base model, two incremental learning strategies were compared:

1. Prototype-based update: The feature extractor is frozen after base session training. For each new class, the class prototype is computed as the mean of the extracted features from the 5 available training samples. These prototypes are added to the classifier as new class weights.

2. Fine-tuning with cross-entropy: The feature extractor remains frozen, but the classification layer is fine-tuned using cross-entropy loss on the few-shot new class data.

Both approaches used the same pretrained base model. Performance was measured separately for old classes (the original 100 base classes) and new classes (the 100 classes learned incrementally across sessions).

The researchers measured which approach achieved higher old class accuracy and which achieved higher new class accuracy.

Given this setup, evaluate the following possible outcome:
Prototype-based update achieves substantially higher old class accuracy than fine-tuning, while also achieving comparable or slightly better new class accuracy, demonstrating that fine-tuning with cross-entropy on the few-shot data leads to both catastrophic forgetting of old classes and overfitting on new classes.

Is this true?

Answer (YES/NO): NO